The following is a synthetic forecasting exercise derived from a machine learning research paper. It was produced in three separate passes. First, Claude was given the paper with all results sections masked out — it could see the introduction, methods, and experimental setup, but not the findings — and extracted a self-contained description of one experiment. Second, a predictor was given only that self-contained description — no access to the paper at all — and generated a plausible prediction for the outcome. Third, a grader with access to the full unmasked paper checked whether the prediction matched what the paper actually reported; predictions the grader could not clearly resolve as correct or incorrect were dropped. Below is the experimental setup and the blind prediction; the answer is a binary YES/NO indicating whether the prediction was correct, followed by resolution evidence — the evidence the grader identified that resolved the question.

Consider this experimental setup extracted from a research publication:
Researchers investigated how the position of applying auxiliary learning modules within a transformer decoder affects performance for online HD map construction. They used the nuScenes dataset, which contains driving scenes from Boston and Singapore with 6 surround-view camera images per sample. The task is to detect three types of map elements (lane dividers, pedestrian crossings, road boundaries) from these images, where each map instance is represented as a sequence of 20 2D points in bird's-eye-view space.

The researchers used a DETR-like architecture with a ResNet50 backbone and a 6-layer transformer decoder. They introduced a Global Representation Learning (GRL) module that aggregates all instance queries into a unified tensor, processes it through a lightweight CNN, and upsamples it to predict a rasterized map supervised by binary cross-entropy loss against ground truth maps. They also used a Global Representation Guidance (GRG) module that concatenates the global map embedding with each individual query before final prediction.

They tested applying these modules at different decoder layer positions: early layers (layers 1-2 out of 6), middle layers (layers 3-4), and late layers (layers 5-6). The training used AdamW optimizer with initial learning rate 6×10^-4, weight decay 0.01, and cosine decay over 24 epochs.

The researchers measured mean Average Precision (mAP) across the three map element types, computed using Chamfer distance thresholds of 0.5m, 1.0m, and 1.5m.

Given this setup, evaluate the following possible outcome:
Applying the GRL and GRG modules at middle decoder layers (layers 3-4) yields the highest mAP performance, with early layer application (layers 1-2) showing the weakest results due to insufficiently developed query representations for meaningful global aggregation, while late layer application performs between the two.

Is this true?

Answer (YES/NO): NO